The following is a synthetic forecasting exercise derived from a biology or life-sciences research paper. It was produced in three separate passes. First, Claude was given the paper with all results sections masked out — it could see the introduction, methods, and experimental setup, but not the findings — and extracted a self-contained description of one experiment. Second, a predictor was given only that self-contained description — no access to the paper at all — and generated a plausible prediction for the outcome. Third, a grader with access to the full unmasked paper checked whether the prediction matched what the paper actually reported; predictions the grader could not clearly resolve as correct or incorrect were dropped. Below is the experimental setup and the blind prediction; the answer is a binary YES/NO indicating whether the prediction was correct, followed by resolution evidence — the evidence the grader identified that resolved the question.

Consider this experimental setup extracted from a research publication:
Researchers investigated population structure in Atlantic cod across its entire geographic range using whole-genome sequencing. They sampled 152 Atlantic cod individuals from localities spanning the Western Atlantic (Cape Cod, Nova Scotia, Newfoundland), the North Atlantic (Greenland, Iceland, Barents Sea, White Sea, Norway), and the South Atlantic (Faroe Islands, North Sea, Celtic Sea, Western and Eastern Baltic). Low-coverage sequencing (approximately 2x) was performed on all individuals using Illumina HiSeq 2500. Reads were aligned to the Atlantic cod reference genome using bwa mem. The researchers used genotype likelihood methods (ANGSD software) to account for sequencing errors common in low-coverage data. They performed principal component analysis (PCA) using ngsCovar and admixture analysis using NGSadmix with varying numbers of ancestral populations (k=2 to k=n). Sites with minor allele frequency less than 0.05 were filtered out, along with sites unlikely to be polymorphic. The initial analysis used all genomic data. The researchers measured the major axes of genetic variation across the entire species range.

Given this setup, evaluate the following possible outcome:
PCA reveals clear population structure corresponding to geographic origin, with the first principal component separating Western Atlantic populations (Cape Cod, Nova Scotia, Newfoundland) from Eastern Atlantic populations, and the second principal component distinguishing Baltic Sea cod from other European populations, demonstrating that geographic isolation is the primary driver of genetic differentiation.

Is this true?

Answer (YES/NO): NO